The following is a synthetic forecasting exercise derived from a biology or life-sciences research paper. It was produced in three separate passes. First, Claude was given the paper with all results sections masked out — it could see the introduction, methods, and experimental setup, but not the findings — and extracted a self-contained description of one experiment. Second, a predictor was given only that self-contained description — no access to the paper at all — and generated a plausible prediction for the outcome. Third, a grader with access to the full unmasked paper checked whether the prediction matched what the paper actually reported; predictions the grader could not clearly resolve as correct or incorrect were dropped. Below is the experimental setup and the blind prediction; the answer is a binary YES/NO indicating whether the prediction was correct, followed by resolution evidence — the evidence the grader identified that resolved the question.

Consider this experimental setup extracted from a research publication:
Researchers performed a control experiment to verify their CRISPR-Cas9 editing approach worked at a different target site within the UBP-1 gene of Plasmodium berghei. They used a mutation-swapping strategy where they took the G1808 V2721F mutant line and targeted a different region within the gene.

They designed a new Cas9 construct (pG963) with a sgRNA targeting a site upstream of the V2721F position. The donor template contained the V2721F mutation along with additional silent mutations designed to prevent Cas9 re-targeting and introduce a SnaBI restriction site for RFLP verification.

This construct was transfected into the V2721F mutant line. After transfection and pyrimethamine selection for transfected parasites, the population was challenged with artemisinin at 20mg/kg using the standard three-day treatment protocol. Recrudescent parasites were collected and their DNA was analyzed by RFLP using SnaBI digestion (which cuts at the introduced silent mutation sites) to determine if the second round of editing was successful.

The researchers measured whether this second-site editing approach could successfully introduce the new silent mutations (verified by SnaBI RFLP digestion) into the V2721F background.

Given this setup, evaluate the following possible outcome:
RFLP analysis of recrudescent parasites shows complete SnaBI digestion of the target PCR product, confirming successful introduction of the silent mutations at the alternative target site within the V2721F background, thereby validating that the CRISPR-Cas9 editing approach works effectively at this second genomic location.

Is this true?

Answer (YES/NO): NO